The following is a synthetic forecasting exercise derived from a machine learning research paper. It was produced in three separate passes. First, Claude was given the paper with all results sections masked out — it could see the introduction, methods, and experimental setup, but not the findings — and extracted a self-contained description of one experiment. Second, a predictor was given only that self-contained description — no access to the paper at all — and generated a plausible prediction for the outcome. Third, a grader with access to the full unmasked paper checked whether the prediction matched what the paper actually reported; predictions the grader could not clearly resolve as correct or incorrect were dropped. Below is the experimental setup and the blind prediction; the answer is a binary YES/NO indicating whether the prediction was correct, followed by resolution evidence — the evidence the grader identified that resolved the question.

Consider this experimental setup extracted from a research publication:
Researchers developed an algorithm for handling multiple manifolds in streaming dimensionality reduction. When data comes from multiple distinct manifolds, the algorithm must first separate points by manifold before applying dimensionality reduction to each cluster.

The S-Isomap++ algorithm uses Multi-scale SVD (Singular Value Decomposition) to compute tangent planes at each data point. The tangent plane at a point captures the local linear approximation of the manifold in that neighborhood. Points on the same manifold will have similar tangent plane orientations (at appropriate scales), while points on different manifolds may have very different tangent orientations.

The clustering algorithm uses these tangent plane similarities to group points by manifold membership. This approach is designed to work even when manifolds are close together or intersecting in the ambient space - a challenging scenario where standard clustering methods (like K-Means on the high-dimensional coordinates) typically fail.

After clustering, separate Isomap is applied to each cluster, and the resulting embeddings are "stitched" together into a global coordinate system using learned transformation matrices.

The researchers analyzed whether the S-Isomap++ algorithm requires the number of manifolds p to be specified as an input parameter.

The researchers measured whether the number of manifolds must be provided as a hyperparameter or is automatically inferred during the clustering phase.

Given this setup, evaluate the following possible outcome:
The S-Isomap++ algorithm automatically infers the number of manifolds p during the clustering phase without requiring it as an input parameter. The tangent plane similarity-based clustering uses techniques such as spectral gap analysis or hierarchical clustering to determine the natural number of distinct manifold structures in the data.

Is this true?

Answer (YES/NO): YES